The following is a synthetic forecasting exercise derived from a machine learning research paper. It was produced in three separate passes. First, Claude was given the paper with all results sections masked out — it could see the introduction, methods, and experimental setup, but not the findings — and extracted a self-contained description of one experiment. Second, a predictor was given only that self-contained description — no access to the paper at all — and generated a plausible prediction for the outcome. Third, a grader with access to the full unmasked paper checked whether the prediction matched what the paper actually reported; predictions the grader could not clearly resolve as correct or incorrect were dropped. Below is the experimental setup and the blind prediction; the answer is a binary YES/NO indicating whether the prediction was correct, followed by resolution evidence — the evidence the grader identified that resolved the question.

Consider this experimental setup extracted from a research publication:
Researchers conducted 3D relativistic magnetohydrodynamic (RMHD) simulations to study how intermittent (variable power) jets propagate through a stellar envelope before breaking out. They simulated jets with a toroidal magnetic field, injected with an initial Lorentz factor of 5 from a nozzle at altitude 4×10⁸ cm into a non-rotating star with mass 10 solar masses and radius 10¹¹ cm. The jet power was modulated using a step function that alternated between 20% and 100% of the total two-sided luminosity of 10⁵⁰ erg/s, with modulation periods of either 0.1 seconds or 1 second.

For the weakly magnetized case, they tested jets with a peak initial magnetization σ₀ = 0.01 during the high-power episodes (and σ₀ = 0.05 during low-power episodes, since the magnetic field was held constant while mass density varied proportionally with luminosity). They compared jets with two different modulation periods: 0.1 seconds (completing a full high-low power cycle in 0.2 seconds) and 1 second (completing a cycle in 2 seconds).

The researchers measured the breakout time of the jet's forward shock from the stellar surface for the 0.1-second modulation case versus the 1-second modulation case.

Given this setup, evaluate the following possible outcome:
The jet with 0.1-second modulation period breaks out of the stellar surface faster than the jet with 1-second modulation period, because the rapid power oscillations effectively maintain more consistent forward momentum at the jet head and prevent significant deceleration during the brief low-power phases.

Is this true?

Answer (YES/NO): NO